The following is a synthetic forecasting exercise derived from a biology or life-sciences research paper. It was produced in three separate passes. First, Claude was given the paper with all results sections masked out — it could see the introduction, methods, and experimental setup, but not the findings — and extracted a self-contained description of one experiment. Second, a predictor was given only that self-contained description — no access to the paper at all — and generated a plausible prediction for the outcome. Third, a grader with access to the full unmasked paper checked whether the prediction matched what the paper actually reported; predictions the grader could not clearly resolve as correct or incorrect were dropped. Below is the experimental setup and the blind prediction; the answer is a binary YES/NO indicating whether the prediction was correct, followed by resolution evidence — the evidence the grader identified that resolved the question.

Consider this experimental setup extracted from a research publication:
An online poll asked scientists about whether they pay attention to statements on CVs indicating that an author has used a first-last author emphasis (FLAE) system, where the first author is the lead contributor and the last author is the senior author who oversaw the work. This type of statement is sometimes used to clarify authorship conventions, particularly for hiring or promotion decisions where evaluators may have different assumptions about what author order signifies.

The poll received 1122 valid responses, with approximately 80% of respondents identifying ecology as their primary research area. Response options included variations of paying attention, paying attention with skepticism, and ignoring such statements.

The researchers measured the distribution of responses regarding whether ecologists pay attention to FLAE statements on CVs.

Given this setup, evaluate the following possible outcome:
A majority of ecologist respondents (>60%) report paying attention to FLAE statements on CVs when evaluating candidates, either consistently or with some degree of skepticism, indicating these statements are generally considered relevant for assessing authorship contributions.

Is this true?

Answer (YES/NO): YES